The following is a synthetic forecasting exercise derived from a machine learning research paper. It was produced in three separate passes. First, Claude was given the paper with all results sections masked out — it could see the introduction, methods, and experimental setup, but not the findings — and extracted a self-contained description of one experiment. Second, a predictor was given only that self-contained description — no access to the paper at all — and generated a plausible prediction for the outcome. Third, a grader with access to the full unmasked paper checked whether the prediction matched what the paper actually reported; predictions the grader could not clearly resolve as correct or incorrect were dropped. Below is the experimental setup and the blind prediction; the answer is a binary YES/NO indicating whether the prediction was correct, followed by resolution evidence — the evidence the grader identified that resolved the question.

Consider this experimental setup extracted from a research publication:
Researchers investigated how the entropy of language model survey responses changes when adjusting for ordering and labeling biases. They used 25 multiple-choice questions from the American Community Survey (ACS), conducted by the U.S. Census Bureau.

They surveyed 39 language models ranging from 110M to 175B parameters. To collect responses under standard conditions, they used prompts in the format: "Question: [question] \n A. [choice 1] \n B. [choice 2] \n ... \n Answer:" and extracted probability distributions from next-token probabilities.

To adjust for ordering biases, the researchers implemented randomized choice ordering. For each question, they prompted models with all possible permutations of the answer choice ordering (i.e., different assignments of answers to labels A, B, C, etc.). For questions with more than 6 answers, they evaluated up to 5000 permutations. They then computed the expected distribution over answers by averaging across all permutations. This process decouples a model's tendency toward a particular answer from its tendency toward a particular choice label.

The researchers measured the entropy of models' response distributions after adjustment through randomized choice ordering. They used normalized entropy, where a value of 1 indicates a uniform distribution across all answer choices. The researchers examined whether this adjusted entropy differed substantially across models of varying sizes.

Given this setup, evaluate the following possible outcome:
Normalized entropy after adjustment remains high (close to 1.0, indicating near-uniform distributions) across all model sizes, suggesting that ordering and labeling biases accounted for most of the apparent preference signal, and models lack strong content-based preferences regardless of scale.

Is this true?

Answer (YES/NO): YES